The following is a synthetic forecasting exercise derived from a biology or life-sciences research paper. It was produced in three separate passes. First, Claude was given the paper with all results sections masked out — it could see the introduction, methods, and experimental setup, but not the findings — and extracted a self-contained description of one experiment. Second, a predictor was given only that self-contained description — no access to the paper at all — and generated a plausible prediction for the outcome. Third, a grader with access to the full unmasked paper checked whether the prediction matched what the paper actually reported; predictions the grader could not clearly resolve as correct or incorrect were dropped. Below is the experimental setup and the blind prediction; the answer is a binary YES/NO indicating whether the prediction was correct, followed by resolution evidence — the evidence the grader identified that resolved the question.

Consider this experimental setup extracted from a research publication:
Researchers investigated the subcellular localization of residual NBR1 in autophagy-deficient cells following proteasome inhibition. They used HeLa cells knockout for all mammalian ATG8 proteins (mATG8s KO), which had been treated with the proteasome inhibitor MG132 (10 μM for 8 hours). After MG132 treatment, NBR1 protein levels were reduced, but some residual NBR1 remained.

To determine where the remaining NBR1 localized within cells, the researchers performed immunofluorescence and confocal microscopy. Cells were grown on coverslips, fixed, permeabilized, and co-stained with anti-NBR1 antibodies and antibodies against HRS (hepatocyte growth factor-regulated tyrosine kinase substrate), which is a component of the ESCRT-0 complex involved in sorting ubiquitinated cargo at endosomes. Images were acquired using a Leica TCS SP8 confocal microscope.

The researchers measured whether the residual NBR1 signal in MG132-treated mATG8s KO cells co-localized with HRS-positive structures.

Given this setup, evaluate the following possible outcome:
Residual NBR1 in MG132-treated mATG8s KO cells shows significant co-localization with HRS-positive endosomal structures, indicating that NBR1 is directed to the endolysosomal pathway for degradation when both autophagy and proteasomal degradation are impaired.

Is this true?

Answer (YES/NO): NO